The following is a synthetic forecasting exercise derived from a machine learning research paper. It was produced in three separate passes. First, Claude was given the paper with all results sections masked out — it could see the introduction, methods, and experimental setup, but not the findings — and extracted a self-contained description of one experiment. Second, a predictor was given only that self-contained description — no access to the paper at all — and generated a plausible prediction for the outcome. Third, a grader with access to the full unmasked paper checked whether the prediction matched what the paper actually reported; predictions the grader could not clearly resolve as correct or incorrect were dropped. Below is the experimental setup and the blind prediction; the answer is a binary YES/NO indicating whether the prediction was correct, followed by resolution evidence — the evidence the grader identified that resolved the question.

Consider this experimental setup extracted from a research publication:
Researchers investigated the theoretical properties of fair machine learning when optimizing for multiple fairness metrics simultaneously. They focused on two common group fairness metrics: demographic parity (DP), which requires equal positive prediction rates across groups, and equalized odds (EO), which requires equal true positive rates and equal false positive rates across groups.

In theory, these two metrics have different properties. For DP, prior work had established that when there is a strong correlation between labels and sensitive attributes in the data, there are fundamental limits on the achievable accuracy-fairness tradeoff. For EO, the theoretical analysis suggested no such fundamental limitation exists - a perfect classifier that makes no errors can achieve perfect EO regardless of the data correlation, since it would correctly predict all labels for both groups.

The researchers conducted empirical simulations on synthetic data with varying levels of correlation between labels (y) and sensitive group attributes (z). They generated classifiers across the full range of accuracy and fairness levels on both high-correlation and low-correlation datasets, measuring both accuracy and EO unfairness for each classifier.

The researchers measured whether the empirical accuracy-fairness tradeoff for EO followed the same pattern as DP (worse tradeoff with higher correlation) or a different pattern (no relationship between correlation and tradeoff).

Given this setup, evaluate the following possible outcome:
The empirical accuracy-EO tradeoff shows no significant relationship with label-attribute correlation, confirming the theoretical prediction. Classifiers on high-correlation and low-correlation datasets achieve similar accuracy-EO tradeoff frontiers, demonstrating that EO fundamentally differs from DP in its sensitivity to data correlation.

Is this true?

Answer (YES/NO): NO